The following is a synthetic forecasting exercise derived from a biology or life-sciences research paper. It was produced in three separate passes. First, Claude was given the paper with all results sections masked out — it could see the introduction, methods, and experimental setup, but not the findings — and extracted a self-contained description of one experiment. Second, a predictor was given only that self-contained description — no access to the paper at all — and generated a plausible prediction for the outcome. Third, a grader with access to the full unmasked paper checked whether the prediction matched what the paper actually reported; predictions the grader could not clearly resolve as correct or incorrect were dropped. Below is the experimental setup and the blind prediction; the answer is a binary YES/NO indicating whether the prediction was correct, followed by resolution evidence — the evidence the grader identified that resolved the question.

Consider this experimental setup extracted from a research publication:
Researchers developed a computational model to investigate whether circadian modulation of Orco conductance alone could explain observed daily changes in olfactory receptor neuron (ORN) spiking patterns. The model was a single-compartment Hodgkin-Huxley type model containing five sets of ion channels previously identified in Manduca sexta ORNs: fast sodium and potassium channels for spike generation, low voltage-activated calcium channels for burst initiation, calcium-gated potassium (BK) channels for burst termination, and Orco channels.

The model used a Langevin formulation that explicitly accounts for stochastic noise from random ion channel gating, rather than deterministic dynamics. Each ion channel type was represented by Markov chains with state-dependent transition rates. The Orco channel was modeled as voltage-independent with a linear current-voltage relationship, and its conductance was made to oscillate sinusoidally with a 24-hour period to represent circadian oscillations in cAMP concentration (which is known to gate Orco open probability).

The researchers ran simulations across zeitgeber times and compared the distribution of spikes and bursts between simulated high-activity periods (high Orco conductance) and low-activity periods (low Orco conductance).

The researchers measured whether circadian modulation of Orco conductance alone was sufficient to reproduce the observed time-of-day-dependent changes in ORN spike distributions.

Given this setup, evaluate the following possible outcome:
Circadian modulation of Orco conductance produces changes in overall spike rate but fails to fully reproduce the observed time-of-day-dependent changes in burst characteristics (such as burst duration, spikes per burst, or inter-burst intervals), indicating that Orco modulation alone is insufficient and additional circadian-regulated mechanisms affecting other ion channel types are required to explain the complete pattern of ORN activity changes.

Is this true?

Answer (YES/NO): NO